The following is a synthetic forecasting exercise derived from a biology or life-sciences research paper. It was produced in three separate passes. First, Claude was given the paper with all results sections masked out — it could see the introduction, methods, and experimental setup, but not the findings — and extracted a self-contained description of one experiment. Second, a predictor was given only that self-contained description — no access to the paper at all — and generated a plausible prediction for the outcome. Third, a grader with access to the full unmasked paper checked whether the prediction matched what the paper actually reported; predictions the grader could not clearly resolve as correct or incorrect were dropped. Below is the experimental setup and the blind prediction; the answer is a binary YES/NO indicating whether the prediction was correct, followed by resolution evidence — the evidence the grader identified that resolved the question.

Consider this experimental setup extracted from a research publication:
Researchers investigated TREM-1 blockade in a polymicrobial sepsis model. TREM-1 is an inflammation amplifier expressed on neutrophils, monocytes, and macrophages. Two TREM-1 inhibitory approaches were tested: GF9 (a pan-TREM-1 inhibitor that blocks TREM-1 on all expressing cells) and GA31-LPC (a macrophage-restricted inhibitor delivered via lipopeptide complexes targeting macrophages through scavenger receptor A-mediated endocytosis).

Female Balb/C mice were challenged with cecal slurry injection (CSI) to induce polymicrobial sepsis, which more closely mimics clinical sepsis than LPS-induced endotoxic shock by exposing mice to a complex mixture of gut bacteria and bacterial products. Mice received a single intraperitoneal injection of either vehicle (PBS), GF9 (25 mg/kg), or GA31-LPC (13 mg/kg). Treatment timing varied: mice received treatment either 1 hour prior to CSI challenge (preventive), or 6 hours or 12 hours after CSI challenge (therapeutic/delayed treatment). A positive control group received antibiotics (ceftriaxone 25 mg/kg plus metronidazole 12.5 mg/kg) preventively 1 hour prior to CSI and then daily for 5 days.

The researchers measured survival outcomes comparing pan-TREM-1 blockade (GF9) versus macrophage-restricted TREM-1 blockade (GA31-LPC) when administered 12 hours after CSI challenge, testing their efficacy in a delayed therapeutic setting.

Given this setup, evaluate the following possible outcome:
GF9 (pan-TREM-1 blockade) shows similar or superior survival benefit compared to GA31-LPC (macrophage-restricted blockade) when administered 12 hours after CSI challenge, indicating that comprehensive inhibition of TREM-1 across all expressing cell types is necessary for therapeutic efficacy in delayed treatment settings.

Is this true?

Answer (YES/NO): NO